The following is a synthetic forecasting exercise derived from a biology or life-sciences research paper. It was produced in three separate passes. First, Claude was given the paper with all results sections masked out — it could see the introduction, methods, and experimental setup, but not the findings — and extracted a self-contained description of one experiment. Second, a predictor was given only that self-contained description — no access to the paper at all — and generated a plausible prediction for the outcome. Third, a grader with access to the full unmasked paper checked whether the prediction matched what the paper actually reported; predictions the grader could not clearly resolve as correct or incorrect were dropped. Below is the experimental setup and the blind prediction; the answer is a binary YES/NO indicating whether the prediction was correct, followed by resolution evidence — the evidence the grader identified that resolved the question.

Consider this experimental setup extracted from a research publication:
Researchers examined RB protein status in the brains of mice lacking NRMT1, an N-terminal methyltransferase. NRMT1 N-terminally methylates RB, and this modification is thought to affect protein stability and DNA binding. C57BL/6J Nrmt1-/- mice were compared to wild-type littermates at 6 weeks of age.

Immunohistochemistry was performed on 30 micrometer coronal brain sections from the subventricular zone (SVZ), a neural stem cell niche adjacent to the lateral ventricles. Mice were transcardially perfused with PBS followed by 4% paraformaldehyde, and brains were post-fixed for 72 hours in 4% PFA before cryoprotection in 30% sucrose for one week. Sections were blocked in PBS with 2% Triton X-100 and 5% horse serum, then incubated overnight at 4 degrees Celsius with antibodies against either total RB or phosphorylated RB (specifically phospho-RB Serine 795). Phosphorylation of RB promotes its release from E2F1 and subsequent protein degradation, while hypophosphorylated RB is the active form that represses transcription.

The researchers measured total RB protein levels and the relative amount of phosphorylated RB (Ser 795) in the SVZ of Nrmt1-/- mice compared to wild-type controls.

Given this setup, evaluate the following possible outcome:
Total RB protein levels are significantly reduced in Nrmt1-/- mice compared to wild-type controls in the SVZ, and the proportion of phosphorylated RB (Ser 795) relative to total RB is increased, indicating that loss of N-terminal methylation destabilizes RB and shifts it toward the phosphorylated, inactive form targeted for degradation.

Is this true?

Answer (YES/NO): YES